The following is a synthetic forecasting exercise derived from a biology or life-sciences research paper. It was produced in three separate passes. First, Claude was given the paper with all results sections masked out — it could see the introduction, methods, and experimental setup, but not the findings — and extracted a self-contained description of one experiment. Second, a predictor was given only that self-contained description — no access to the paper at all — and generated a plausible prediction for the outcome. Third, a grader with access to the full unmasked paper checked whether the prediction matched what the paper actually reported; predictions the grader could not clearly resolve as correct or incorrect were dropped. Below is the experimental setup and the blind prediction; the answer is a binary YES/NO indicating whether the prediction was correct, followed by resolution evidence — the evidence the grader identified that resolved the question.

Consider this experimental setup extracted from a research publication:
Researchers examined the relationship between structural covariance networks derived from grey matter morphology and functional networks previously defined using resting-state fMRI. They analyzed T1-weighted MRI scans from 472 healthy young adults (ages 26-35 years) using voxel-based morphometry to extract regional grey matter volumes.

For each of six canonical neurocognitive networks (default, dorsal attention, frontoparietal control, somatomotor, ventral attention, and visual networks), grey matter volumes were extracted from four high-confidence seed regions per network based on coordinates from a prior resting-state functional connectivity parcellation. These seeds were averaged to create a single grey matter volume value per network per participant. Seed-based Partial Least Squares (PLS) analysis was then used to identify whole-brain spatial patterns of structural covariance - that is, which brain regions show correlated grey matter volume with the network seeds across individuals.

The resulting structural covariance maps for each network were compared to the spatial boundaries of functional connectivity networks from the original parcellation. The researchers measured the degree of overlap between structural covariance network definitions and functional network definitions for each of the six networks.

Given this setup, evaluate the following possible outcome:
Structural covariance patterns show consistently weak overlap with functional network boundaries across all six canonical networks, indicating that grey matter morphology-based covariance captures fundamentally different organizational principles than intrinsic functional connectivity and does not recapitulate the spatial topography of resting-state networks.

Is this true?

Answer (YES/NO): NO